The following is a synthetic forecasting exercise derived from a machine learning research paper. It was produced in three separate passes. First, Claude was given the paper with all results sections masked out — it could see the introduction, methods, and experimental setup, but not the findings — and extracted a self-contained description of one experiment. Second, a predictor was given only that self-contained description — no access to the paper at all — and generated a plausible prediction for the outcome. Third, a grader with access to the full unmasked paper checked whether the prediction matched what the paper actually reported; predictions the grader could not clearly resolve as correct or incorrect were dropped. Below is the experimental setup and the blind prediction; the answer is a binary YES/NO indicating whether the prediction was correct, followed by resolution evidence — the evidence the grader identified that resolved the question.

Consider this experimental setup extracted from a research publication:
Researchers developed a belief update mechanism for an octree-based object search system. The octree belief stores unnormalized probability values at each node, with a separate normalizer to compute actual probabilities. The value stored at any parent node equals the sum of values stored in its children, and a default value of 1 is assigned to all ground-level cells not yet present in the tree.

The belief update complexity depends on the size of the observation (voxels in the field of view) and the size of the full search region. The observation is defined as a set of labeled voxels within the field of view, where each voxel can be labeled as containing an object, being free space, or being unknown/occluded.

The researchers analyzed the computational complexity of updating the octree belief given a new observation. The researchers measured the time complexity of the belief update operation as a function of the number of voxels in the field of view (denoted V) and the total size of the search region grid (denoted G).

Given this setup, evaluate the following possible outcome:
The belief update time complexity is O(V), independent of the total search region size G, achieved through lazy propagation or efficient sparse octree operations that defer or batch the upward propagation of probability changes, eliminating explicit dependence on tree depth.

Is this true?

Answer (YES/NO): NO